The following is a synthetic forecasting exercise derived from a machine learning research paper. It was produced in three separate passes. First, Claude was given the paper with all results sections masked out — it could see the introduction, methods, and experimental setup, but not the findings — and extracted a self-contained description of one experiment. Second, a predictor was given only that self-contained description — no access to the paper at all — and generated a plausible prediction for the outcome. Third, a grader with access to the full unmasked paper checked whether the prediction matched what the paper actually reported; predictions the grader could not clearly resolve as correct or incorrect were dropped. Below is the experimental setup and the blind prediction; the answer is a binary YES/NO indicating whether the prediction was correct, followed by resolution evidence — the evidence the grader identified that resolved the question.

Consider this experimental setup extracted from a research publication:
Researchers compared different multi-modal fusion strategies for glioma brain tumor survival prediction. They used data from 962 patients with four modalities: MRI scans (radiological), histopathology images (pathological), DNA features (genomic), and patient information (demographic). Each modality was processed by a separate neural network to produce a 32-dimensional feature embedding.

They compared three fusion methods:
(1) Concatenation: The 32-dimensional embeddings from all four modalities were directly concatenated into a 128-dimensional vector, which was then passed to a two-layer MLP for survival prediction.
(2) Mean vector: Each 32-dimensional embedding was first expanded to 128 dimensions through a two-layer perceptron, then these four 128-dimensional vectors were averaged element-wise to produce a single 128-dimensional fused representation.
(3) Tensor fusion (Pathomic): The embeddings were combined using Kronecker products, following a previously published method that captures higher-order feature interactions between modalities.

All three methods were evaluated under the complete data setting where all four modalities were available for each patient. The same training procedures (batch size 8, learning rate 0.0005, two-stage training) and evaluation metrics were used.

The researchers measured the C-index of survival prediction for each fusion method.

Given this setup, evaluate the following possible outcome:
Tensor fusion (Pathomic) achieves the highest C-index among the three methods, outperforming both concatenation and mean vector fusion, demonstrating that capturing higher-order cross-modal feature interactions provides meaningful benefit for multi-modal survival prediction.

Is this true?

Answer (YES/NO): NO